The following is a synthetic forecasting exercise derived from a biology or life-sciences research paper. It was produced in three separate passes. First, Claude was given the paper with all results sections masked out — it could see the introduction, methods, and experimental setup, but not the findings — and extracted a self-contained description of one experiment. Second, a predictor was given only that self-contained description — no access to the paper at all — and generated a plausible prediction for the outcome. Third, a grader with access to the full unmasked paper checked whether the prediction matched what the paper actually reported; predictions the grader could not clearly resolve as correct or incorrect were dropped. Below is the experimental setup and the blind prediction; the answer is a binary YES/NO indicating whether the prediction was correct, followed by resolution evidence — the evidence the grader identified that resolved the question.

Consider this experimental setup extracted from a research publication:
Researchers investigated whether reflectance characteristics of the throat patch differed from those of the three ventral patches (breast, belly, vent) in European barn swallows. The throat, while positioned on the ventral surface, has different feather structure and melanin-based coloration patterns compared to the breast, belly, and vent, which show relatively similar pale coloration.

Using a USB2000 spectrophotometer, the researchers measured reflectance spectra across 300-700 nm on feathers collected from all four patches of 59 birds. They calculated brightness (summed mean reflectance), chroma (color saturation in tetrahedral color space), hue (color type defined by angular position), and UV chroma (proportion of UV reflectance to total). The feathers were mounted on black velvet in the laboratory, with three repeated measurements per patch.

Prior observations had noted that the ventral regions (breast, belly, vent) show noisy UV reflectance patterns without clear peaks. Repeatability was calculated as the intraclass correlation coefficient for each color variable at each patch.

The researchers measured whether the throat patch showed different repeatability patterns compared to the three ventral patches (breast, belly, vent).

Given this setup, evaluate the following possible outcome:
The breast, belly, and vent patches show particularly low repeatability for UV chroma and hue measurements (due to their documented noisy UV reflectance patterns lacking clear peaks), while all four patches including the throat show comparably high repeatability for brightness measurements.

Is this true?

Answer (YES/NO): NO